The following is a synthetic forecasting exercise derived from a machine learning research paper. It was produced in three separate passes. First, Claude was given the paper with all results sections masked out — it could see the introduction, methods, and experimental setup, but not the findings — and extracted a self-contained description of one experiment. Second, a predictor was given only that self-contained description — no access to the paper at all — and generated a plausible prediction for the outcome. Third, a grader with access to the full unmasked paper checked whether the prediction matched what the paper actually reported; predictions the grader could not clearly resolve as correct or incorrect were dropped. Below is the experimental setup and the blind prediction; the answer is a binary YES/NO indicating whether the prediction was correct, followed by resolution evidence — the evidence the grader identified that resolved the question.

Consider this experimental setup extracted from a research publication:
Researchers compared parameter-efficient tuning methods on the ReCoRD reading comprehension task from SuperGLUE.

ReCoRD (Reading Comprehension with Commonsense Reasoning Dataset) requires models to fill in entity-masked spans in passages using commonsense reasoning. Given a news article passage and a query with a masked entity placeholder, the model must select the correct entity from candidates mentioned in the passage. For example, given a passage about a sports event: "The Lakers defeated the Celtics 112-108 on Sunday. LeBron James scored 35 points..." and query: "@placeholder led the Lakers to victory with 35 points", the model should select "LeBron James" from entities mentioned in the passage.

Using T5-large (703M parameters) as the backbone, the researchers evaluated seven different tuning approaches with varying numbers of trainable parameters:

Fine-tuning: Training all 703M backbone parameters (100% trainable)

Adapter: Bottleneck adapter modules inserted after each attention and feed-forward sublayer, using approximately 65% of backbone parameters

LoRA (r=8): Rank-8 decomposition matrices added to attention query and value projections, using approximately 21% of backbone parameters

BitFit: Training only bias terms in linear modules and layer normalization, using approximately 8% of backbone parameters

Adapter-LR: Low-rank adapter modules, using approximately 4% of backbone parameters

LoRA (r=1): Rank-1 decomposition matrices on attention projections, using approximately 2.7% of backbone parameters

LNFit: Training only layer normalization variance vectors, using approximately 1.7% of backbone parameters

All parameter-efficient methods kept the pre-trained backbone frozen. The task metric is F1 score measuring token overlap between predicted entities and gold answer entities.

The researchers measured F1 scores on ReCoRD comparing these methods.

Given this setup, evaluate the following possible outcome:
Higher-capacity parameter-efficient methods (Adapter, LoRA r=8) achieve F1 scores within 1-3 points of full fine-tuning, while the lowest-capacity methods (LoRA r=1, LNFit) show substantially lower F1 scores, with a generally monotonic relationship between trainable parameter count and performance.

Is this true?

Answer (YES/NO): NO